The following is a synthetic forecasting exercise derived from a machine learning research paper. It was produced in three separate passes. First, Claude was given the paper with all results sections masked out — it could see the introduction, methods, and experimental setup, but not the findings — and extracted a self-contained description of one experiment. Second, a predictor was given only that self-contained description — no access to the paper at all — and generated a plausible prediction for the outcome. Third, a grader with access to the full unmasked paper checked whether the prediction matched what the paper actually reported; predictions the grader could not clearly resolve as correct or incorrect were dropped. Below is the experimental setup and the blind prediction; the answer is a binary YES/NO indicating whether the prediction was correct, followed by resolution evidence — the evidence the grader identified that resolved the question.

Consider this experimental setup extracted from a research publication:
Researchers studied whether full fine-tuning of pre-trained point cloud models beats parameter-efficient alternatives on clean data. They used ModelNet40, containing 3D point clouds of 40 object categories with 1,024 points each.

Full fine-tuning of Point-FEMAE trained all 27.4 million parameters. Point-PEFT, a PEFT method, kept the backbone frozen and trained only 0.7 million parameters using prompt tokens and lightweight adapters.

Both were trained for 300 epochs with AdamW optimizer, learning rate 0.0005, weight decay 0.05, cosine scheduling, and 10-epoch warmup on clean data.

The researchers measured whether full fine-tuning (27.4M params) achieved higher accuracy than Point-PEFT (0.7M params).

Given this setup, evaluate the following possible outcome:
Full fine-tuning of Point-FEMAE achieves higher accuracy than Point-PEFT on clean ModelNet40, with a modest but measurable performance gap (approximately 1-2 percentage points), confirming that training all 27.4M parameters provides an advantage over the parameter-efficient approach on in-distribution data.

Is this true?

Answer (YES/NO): NO